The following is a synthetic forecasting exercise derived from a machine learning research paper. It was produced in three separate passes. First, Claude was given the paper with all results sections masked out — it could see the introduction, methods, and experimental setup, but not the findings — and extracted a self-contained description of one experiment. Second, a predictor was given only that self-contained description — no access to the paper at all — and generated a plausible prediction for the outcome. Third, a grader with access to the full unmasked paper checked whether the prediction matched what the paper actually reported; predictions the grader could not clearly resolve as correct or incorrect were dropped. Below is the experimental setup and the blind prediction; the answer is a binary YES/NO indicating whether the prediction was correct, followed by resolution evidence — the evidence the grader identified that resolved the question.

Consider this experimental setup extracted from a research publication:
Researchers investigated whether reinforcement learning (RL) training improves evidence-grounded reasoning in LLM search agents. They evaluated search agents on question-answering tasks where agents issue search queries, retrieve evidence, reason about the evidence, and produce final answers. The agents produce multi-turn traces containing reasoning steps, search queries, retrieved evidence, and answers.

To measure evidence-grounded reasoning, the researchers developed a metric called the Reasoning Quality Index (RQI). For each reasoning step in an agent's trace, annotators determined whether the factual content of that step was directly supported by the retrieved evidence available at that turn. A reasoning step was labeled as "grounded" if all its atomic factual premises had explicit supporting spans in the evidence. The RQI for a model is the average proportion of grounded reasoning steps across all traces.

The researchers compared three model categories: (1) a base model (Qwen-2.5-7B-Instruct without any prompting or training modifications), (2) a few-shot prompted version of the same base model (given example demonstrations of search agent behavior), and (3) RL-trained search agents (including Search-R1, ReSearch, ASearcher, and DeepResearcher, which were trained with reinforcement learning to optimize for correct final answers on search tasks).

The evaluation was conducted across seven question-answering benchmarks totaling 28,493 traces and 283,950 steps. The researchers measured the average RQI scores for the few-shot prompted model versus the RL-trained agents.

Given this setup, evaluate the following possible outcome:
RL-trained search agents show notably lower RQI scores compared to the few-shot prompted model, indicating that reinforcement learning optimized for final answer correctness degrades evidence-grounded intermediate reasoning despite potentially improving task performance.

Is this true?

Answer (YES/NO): YES